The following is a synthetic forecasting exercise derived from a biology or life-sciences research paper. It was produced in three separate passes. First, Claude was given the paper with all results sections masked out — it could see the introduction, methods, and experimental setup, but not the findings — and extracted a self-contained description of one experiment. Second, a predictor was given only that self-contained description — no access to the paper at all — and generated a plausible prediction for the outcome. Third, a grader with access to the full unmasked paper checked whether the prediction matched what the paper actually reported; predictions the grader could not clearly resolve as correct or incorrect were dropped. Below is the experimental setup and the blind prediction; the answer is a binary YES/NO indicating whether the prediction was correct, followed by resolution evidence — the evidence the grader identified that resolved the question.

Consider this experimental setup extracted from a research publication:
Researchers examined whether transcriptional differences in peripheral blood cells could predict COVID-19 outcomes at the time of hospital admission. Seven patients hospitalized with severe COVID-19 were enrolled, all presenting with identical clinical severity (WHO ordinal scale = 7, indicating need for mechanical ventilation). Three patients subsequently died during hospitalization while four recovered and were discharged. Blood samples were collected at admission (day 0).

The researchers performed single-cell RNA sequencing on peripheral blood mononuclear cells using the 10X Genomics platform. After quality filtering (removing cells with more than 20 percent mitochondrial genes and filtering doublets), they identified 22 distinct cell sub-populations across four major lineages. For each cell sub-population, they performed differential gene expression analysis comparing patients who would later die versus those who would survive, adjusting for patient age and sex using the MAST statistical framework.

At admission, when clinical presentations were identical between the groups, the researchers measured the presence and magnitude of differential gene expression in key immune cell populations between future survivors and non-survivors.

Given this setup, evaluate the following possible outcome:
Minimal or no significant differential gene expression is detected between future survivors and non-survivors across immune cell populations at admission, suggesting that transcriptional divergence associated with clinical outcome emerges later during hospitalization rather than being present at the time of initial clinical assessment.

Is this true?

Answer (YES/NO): NO